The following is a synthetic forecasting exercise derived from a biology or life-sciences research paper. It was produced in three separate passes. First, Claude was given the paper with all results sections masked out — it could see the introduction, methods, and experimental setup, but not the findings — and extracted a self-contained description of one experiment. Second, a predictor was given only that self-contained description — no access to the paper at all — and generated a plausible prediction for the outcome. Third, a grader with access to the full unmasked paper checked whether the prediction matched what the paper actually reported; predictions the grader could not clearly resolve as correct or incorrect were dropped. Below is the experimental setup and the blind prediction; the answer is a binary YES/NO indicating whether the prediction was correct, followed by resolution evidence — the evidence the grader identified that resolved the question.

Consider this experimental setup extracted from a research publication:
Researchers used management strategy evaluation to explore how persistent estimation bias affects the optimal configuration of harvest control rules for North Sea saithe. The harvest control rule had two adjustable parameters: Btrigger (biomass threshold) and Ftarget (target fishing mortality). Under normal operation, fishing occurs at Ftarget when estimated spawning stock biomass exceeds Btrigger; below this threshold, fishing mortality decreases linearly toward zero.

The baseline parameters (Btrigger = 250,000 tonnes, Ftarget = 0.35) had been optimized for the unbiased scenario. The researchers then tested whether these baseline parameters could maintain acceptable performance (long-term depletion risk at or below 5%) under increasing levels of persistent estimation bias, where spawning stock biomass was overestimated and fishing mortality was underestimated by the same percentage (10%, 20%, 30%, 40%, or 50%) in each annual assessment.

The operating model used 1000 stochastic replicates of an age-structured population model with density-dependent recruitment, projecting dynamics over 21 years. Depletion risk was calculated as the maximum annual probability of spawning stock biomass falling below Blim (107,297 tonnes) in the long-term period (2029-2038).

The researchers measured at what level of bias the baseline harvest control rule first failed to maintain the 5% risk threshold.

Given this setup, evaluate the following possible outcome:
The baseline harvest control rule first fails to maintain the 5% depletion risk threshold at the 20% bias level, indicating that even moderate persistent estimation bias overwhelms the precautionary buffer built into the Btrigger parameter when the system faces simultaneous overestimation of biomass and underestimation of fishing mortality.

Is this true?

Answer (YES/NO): NO